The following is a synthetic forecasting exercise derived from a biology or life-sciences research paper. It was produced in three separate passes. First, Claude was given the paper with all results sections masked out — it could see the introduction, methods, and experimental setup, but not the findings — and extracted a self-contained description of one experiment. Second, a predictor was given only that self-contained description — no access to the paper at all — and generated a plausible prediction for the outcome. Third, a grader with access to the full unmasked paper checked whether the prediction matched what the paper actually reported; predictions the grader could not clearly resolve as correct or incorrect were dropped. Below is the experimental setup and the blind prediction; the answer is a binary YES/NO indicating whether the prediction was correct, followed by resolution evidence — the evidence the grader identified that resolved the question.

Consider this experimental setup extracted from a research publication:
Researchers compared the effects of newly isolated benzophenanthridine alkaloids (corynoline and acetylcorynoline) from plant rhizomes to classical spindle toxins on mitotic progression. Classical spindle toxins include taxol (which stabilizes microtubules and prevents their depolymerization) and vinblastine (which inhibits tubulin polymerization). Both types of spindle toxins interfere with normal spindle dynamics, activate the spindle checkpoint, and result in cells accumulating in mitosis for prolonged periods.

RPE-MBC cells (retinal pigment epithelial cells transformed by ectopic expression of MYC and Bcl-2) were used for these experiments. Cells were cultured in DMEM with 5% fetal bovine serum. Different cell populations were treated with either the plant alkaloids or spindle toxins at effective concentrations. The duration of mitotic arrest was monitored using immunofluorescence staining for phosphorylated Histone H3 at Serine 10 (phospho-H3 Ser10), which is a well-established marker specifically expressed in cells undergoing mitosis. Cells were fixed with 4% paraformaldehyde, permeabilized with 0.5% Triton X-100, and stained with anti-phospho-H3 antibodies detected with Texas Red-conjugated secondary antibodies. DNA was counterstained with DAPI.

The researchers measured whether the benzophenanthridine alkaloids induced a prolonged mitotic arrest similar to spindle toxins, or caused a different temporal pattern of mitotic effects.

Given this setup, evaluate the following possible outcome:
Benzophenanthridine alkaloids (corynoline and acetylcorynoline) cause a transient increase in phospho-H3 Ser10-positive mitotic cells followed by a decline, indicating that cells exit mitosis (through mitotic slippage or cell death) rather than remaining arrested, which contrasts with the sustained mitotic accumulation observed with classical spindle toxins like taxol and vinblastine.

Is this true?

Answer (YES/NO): YES